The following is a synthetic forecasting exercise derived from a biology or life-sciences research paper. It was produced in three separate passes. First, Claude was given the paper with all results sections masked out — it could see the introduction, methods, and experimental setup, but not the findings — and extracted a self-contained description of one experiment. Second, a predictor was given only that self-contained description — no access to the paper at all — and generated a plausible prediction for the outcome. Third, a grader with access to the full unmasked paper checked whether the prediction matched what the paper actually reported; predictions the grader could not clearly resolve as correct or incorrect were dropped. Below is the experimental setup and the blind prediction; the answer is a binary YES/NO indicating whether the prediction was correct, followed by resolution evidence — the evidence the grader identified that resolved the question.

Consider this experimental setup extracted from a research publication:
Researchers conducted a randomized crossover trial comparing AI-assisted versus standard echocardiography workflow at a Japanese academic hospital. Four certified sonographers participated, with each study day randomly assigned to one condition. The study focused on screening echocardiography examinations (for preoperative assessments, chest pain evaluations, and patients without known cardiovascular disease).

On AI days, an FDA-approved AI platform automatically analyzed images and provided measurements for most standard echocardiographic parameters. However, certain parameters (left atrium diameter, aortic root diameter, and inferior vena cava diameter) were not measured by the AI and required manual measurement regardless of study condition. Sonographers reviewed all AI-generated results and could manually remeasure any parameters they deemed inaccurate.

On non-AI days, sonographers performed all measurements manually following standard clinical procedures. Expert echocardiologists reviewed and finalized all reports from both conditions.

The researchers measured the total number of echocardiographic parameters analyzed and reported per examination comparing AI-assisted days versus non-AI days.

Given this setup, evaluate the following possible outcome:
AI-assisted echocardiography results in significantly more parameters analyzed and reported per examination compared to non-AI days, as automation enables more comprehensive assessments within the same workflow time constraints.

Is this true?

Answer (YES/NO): YES